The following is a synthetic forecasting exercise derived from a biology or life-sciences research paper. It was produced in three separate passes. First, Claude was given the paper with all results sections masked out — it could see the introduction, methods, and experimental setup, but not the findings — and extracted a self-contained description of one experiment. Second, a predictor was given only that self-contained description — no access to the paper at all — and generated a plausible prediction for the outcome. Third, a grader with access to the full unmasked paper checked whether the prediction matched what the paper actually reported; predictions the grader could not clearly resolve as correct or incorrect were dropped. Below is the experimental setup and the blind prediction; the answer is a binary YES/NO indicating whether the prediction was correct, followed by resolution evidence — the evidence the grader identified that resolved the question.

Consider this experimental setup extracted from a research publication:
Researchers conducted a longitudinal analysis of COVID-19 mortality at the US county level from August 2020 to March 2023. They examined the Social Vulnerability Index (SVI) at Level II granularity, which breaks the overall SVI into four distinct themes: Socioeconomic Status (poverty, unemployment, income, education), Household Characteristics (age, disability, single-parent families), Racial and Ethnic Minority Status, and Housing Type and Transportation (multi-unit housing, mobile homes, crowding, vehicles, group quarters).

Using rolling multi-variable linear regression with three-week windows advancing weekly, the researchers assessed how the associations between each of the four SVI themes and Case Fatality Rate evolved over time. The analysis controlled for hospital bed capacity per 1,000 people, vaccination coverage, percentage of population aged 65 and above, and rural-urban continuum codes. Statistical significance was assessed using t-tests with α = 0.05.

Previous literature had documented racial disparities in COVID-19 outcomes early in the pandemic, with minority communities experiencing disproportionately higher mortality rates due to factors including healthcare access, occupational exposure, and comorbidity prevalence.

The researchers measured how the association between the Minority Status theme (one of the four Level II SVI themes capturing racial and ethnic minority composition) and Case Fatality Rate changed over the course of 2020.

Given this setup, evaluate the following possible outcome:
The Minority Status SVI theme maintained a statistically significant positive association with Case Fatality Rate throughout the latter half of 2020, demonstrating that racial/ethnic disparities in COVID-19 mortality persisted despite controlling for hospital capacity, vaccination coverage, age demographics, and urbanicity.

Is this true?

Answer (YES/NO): NO